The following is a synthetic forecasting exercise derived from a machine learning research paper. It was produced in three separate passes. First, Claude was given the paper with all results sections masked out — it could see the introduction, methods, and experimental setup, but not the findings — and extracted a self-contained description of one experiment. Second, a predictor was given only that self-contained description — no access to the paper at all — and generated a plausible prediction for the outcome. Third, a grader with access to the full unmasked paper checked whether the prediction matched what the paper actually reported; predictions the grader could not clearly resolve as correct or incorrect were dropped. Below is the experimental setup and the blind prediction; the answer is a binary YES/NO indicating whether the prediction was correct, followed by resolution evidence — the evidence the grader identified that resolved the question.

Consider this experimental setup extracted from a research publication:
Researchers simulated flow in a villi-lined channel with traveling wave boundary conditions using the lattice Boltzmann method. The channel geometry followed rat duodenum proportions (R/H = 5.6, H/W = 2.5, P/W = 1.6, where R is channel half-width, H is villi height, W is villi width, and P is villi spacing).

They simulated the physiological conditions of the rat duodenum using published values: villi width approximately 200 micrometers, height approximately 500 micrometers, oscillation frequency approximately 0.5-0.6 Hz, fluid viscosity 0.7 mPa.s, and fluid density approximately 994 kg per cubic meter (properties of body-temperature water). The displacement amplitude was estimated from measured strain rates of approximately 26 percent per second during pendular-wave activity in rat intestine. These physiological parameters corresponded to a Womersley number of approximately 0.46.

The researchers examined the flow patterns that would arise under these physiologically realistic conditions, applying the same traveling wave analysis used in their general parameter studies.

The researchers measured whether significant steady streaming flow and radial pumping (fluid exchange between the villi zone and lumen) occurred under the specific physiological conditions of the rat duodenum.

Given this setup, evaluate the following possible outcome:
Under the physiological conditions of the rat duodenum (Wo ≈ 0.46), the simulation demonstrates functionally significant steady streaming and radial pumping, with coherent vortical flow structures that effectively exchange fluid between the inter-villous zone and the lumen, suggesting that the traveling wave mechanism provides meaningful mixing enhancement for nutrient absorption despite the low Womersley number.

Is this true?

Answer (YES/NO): NO